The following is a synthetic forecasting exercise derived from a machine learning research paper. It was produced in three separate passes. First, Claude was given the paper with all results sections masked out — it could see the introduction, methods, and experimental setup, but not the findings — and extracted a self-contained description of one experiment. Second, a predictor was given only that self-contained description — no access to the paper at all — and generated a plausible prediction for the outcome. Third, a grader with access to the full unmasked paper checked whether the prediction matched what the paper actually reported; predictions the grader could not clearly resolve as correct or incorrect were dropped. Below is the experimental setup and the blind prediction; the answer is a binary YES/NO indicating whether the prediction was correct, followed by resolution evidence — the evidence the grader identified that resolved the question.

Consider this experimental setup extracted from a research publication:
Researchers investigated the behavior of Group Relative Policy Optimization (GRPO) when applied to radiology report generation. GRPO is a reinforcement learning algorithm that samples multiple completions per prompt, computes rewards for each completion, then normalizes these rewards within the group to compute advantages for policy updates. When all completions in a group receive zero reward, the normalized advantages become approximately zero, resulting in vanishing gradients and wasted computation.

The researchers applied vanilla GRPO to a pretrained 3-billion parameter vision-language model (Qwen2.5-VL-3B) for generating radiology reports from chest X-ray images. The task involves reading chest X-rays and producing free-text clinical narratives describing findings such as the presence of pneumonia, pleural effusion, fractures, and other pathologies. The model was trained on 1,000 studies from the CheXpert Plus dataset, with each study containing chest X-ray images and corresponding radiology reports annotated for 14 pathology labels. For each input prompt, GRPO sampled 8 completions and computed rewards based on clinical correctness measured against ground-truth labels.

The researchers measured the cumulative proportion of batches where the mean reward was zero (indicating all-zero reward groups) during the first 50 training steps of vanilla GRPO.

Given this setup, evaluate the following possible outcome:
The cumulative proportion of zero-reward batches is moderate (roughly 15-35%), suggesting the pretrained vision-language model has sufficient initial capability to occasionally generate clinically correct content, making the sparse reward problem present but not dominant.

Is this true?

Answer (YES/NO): YES